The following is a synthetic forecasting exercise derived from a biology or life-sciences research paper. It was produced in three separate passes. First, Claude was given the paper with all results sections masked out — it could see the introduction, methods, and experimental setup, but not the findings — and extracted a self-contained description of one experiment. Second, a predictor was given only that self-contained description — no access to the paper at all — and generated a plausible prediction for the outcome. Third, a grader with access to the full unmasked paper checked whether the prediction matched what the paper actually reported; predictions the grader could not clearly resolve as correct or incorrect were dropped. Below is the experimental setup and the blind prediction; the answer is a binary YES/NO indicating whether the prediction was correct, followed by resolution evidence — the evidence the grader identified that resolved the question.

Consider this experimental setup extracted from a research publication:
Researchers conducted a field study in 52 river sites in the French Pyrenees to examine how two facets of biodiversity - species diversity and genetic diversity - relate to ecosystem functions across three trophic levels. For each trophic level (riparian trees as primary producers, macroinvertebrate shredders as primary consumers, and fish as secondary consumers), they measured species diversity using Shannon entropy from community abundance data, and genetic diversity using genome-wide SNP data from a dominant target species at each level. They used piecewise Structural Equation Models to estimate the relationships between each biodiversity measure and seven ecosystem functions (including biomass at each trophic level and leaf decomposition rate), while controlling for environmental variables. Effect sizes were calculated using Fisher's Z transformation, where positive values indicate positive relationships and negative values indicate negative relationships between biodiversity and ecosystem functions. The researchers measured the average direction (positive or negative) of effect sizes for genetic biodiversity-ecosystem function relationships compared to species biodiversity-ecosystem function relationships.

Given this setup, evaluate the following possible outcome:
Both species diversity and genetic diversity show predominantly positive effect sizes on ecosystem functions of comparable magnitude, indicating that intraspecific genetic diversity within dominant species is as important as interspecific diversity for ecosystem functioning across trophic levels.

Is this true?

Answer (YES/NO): NO